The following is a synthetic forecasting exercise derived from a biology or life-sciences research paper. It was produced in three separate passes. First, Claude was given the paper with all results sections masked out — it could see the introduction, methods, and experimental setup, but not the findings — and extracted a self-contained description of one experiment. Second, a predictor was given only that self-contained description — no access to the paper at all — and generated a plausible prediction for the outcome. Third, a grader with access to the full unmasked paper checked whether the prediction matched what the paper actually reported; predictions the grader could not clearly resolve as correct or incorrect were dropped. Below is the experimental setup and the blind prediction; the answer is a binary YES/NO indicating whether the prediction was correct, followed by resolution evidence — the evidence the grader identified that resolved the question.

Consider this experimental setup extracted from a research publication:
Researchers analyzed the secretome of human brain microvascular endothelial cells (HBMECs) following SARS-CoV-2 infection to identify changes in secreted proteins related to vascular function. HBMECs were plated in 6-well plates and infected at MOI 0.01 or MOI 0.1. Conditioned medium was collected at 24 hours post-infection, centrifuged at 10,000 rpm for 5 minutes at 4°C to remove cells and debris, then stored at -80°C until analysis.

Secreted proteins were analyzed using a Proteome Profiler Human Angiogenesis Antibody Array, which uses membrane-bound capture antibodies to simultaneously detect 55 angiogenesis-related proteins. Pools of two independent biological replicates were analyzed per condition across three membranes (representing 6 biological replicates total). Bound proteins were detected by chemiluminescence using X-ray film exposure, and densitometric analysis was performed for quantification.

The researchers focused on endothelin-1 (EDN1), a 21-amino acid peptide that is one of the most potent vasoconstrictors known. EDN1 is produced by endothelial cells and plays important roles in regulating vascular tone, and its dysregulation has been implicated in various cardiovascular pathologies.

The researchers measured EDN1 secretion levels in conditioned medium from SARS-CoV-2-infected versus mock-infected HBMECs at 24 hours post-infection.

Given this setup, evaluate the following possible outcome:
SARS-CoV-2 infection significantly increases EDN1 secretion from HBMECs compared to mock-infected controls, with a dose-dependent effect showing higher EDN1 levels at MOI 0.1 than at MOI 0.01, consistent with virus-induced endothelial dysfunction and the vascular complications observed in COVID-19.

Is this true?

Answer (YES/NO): NO